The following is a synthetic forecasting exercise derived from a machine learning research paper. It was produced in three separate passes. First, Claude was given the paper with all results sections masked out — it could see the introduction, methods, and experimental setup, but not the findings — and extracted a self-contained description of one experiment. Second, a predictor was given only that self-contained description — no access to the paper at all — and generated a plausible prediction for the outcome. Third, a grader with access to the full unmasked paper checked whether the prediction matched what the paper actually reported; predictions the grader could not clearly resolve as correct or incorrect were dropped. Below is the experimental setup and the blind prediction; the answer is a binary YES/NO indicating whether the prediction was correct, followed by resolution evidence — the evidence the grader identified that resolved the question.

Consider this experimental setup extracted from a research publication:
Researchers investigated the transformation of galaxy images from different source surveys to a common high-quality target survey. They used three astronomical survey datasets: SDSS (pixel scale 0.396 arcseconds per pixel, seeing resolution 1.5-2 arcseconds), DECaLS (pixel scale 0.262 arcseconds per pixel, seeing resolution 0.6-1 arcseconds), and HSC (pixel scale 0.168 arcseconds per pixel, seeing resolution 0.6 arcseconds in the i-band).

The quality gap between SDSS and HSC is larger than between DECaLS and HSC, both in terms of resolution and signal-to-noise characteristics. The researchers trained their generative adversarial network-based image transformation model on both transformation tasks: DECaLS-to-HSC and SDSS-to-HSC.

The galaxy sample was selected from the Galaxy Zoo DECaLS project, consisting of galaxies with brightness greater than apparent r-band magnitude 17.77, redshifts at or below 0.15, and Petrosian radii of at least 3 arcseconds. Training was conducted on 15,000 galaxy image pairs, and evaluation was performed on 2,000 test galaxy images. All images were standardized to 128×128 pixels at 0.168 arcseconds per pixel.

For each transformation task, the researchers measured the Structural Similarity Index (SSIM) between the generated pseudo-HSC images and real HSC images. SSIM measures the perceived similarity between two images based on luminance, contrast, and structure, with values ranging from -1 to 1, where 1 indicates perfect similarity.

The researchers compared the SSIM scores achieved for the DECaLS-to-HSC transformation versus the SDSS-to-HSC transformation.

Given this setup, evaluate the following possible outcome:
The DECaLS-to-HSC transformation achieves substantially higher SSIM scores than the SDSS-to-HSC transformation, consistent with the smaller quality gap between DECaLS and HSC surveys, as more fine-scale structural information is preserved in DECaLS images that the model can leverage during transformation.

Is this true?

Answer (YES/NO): NO